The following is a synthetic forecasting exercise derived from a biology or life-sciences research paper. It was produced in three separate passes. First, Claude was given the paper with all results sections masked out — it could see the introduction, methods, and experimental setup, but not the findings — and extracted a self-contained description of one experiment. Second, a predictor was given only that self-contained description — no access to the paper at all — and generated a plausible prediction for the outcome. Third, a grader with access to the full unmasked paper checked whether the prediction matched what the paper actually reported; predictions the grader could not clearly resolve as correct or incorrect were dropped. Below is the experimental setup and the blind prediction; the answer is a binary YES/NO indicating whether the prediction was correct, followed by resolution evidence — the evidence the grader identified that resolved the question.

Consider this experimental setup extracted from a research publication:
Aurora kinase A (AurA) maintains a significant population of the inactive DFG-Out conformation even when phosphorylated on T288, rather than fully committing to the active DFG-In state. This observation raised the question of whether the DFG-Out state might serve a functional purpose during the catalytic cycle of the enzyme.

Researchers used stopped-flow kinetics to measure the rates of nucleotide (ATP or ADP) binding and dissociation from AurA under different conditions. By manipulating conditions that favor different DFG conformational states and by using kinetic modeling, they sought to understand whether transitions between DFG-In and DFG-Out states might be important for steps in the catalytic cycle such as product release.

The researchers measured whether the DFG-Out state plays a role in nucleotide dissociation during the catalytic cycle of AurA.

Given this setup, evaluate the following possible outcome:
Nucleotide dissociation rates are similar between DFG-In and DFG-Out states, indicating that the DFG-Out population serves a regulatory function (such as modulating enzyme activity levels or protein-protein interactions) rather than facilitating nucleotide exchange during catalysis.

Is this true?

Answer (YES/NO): NO